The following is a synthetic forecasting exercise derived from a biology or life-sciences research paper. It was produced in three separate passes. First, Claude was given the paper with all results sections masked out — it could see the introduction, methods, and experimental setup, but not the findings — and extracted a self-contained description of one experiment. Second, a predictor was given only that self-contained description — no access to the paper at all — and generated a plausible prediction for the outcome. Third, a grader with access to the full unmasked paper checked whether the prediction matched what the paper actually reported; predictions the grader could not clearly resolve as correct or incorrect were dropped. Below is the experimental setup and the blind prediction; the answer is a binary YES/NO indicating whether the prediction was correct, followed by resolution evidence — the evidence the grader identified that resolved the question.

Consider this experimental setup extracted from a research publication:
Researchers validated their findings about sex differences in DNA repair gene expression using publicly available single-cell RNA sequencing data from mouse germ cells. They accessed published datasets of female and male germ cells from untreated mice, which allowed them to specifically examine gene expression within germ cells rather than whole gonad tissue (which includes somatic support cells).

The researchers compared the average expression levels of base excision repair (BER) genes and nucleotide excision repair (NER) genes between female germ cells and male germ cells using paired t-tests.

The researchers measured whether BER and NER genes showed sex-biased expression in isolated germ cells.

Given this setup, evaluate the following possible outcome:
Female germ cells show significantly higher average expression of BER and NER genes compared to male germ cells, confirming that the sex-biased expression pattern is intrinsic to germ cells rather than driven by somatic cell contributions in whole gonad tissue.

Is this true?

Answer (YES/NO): YES